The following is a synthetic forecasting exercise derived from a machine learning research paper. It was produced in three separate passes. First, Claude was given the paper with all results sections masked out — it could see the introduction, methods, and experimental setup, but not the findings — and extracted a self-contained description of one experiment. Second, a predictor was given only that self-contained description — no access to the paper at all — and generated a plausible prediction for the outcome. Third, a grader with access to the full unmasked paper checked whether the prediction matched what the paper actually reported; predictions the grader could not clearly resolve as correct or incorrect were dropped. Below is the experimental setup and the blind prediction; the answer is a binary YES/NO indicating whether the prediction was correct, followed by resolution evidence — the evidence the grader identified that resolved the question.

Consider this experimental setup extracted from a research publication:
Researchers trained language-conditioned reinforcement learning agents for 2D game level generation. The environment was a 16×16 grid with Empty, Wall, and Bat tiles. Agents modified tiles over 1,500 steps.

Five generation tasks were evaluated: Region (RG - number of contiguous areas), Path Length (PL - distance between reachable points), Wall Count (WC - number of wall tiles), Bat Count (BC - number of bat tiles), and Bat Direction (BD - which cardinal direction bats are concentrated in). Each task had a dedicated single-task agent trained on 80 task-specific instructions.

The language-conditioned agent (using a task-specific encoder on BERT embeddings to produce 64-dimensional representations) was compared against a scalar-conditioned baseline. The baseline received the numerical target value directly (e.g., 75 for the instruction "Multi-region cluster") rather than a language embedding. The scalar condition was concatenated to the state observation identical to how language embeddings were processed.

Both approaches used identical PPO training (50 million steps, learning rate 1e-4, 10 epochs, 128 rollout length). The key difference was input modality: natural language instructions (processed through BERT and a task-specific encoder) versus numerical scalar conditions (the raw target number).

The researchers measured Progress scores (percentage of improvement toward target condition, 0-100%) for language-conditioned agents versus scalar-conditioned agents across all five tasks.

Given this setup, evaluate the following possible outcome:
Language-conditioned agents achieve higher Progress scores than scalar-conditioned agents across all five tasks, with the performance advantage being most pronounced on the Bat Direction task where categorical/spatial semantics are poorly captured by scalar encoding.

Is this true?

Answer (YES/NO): NO